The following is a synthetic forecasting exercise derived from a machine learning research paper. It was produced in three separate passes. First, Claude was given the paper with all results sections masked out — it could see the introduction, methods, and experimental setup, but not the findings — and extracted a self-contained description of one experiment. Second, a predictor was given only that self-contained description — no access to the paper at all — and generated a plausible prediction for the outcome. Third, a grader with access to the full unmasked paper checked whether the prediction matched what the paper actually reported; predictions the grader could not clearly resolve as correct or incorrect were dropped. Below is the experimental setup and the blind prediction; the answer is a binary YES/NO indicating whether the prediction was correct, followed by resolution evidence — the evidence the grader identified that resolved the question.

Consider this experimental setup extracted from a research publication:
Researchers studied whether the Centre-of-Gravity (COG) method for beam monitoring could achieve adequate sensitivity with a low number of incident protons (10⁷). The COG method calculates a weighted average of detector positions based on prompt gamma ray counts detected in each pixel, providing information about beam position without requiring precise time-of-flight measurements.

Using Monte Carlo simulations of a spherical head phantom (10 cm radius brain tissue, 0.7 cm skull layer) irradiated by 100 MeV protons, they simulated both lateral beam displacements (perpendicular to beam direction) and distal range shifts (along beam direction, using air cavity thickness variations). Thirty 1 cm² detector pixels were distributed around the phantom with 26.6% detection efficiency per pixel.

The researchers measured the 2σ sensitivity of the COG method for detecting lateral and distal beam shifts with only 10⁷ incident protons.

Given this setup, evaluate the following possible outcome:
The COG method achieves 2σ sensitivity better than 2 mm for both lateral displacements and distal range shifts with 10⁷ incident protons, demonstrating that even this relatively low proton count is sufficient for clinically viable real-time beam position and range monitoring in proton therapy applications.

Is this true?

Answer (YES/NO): NO